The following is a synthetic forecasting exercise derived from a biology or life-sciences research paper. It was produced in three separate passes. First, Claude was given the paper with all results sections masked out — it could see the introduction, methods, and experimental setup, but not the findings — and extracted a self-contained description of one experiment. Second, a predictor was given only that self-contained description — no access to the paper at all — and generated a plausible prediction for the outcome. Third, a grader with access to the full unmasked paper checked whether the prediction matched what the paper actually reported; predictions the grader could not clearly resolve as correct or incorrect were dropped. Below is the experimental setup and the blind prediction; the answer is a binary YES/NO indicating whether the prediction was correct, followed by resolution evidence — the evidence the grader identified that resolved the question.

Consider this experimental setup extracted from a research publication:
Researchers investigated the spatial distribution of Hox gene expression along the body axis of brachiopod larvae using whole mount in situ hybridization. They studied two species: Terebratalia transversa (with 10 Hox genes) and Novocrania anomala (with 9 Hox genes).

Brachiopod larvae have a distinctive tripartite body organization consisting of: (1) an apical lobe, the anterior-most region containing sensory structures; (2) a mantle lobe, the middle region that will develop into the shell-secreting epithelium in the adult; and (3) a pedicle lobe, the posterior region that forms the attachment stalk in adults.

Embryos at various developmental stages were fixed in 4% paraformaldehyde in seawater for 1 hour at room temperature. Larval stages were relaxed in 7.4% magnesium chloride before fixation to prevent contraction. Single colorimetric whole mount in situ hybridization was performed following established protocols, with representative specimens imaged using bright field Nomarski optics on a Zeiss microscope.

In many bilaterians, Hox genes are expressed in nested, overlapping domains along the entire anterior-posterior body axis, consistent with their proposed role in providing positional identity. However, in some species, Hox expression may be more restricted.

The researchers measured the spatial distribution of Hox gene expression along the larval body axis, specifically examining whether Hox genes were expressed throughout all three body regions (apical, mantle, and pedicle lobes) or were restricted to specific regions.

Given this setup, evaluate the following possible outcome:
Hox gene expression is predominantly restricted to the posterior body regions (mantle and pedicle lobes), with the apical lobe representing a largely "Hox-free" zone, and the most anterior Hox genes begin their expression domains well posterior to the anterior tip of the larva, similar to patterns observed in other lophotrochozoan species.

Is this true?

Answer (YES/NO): NO